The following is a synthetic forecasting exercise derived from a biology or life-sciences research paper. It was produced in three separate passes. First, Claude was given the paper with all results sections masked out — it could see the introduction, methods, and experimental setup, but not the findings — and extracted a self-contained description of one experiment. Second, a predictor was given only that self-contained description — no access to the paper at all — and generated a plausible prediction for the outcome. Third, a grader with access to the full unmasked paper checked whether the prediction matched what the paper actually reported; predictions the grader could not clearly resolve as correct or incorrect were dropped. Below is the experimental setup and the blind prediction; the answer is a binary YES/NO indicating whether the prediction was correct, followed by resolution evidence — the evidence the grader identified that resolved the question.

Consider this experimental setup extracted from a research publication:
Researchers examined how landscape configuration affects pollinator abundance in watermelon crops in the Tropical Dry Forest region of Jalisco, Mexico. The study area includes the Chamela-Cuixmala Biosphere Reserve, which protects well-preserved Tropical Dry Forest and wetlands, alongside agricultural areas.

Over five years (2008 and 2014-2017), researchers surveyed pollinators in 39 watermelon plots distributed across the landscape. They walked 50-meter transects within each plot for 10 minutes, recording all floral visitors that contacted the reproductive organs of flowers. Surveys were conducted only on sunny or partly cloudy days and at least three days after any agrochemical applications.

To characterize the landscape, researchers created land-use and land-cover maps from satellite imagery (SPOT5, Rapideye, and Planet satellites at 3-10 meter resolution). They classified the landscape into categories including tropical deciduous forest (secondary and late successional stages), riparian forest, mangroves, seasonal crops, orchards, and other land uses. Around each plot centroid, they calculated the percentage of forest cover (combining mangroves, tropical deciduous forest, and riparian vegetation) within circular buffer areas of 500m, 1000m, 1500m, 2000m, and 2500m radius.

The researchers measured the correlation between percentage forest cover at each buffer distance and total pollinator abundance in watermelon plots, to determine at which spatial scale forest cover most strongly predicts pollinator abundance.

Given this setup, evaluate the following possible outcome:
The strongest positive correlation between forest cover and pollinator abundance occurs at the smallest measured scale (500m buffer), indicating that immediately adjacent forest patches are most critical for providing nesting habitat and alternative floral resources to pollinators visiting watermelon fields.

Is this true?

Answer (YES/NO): NO